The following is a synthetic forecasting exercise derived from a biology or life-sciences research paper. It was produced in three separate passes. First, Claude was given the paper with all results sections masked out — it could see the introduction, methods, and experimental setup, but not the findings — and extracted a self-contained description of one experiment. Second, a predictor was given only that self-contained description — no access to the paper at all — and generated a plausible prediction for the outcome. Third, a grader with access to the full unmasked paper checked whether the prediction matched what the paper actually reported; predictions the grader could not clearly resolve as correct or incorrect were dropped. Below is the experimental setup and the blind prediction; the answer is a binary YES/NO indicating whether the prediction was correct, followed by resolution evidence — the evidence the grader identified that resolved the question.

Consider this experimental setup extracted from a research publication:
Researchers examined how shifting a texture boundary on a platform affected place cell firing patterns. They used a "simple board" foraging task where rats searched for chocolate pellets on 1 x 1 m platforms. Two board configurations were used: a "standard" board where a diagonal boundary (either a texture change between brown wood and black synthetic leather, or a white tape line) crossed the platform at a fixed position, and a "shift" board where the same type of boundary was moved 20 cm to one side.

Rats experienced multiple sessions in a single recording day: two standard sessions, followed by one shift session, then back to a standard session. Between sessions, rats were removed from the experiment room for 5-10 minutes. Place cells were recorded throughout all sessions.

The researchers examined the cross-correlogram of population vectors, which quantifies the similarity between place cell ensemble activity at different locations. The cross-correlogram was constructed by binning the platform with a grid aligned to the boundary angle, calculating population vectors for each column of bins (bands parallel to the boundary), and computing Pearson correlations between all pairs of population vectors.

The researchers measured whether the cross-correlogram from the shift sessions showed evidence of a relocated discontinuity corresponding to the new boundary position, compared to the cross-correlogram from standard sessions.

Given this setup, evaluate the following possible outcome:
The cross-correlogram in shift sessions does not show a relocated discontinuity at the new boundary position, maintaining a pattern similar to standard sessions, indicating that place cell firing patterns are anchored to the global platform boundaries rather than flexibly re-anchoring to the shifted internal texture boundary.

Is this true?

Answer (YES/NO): NO